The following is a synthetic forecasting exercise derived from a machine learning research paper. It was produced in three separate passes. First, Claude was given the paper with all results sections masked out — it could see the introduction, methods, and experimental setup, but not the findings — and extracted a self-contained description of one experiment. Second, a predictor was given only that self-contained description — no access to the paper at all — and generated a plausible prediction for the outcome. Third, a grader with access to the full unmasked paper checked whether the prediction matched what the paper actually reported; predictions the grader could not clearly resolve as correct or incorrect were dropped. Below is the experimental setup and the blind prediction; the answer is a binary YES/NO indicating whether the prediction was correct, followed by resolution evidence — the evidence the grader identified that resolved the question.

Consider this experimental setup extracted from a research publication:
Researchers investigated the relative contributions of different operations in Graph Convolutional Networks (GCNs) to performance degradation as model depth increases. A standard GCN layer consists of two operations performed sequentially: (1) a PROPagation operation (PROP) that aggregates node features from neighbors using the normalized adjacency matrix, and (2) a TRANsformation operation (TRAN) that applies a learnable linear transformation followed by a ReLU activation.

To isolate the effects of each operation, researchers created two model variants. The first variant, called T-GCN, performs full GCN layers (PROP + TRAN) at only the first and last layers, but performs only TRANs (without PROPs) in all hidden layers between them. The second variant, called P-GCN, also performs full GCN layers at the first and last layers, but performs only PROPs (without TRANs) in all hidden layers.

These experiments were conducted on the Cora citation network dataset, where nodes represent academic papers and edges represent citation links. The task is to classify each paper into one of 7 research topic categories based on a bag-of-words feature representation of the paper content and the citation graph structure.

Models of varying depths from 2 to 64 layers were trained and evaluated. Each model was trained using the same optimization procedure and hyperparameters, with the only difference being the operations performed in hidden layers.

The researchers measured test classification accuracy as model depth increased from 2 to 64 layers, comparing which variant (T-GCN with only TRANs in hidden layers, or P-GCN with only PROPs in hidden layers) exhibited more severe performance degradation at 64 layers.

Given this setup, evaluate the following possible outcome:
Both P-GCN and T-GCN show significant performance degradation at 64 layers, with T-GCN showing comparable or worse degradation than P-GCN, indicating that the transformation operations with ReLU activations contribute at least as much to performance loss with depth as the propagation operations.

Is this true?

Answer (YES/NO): YES